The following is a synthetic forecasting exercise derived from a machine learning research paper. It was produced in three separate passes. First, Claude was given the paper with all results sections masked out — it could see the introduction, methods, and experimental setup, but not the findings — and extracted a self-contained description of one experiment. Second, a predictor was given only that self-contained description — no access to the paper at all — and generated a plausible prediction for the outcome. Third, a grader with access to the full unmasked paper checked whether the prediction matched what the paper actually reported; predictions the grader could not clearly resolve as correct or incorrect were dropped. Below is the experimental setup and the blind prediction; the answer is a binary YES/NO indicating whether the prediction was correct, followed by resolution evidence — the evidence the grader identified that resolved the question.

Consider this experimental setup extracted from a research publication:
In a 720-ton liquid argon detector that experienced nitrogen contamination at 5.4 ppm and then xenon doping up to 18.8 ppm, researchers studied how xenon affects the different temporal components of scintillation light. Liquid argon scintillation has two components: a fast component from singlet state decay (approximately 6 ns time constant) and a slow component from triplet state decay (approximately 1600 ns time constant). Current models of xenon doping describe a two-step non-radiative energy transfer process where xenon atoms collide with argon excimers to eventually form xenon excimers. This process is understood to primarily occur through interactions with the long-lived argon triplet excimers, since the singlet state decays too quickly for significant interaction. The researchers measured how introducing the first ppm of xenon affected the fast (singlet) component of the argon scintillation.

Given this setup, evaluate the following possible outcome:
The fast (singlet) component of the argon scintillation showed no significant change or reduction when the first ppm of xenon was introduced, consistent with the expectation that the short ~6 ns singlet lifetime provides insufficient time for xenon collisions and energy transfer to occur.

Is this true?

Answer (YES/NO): NO